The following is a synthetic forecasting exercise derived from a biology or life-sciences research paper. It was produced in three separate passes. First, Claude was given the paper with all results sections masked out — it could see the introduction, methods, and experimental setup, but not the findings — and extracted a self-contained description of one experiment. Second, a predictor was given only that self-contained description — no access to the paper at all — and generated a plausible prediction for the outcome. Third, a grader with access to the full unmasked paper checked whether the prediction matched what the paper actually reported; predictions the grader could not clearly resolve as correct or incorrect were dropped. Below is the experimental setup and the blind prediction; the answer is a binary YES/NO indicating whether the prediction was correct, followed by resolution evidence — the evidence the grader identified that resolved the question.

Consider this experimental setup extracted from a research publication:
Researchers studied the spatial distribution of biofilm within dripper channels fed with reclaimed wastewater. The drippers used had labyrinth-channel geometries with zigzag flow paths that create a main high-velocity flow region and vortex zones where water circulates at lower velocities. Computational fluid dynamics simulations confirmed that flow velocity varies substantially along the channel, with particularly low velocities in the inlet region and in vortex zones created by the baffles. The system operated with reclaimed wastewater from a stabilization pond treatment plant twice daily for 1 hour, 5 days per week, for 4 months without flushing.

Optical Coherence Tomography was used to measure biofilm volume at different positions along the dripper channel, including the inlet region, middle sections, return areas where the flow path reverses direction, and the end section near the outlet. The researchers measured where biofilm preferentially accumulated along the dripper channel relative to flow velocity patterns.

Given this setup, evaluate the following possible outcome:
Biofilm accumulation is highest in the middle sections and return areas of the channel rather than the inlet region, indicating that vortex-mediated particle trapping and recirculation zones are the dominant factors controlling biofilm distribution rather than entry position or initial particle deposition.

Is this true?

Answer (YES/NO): NO